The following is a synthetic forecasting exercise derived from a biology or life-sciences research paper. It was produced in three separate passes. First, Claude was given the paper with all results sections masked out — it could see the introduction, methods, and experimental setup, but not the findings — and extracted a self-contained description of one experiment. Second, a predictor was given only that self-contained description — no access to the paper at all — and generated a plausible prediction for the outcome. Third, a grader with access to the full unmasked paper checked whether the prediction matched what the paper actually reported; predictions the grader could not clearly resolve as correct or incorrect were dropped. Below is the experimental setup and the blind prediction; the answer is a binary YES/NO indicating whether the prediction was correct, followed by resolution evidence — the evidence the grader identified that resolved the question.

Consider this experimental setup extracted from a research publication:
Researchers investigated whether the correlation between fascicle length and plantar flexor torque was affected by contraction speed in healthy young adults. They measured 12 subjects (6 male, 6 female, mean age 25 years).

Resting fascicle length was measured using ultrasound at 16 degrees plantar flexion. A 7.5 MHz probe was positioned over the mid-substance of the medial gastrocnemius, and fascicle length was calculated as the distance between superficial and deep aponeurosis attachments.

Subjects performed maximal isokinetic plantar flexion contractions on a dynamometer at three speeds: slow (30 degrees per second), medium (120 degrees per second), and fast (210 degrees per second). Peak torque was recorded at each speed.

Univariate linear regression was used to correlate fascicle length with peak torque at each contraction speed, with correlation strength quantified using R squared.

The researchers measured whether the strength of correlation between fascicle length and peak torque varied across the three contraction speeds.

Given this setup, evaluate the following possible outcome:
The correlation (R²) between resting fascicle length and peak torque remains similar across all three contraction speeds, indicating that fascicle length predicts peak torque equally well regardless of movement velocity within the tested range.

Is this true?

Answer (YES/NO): NO